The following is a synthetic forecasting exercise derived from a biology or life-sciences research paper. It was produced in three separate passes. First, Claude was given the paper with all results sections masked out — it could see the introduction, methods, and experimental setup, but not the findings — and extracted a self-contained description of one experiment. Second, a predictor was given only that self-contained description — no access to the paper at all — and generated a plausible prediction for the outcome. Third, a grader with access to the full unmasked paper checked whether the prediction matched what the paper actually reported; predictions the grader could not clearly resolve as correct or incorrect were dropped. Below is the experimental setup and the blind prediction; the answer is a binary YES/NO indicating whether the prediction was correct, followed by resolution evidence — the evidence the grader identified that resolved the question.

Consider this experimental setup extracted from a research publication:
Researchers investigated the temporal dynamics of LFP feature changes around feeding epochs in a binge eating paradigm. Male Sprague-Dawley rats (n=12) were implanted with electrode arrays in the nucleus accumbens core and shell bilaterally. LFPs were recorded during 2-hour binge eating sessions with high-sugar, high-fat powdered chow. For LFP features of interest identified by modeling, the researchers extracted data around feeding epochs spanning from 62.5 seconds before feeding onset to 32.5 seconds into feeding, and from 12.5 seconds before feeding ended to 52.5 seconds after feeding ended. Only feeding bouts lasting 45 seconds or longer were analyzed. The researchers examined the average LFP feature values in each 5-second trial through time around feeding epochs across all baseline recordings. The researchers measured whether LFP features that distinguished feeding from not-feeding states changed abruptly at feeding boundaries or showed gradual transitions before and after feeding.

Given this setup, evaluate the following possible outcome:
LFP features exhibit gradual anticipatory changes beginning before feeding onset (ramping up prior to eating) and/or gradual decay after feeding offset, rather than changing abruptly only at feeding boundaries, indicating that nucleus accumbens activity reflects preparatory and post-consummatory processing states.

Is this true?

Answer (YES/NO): YES